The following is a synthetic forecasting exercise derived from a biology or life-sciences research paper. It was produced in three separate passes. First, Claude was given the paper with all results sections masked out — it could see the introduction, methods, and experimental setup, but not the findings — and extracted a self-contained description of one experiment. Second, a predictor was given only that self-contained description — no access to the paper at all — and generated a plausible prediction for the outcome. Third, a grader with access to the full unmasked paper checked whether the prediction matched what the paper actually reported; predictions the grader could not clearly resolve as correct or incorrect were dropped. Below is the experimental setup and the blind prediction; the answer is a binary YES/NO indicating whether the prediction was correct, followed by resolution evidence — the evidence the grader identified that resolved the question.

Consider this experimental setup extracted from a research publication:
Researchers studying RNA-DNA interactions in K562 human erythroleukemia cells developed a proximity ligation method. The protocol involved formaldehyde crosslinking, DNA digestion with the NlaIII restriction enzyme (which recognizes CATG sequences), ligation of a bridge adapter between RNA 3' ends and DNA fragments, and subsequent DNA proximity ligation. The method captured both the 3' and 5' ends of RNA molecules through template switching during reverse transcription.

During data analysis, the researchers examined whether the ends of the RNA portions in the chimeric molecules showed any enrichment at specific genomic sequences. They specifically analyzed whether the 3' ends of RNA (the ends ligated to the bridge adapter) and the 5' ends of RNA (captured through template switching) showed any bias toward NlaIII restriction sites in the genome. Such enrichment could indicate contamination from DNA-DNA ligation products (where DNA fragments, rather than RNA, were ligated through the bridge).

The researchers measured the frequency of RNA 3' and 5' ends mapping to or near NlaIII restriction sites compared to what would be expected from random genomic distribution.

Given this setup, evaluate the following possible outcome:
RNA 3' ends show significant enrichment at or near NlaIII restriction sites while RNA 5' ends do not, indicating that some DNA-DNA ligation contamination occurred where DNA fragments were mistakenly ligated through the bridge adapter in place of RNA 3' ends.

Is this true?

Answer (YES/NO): NO